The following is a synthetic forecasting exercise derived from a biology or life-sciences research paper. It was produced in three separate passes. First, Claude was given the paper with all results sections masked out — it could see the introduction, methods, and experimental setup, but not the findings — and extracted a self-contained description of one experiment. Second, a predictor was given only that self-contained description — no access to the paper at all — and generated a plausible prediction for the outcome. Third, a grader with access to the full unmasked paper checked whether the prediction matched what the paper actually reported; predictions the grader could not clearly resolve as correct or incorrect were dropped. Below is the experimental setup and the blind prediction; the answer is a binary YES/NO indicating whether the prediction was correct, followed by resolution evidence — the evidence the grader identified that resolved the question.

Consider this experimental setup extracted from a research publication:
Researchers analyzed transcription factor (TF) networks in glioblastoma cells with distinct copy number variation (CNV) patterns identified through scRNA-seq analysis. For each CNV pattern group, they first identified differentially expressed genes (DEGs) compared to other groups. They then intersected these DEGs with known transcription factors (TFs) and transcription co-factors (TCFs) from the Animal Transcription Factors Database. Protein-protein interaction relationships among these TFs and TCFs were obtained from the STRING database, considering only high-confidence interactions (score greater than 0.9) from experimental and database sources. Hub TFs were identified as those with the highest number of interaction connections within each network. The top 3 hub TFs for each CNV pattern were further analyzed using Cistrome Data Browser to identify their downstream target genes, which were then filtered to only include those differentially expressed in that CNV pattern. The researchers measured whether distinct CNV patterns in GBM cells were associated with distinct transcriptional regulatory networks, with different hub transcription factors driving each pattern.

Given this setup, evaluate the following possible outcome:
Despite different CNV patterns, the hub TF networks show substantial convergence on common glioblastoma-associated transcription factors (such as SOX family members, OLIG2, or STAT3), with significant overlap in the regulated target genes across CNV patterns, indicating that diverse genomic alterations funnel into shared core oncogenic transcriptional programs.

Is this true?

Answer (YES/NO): NO